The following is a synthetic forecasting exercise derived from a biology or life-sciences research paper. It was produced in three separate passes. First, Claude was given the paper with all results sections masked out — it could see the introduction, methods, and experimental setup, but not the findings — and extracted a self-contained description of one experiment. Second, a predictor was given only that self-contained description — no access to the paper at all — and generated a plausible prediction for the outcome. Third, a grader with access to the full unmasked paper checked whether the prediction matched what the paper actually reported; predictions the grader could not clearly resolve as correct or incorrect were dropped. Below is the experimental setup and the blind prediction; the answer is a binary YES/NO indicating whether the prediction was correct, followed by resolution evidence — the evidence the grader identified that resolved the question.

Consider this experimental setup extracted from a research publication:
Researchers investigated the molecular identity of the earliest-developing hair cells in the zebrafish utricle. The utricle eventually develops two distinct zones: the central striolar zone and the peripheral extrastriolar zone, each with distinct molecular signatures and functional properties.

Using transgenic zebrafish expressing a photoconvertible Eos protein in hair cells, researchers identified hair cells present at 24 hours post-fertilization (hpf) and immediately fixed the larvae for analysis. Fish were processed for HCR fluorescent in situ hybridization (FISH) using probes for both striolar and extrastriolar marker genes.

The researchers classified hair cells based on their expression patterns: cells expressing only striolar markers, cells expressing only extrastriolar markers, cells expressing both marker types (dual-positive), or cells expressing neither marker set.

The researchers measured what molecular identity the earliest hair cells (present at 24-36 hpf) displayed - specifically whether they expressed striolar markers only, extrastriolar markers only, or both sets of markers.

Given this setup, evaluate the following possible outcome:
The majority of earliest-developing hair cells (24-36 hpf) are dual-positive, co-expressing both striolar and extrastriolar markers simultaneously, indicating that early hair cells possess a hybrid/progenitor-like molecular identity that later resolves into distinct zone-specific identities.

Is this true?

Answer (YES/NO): YES